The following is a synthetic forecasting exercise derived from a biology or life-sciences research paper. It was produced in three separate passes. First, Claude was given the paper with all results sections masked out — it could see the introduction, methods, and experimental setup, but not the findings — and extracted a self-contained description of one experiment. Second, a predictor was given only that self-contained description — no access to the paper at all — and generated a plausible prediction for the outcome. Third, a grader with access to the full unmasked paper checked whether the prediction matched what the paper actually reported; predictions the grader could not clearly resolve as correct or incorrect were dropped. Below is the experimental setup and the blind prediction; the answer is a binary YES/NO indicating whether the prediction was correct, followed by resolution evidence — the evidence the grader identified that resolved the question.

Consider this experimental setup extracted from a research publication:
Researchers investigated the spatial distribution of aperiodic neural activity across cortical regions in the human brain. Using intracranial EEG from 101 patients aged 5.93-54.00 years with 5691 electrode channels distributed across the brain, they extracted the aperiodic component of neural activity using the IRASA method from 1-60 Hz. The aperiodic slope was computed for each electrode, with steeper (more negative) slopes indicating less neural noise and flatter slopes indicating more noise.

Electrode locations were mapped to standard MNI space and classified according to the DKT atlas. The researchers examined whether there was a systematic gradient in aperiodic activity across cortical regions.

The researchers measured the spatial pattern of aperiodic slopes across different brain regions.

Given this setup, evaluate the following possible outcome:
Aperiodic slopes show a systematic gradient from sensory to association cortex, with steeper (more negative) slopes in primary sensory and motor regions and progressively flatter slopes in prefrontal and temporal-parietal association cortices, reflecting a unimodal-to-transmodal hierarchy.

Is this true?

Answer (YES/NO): NO